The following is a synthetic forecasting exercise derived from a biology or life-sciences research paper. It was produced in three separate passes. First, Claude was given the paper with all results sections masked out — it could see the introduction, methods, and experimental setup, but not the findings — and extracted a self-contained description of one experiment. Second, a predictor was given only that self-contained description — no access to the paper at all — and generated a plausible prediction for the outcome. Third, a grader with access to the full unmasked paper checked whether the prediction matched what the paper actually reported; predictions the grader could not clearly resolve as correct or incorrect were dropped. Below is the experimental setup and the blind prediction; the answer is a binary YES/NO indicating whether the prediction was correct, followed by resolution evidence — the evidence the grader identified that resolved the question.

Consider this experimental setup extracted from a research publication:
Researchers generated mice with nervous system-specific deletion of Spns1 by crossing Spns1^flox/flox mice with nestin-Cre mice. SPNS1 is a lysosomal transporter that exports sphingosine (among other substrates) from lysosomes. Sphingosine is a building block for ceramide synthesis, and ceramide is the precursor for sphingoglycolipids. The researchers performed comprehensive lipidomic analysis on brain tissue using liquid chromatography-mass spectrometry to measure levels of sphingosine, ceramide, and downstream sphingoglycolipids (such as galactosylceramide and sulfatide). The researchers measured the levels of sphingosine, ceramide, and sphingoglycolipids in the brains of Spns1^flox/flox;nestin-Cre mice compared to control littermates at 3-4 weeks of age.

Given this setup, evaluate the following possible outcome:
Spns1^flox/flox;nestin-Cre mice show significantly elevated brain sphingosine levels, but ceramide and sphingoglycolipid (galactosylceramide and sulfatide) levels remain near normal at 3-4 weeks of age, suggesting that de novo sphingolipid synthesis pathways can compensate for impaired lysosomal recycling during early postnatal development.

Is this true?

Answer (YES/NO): NO